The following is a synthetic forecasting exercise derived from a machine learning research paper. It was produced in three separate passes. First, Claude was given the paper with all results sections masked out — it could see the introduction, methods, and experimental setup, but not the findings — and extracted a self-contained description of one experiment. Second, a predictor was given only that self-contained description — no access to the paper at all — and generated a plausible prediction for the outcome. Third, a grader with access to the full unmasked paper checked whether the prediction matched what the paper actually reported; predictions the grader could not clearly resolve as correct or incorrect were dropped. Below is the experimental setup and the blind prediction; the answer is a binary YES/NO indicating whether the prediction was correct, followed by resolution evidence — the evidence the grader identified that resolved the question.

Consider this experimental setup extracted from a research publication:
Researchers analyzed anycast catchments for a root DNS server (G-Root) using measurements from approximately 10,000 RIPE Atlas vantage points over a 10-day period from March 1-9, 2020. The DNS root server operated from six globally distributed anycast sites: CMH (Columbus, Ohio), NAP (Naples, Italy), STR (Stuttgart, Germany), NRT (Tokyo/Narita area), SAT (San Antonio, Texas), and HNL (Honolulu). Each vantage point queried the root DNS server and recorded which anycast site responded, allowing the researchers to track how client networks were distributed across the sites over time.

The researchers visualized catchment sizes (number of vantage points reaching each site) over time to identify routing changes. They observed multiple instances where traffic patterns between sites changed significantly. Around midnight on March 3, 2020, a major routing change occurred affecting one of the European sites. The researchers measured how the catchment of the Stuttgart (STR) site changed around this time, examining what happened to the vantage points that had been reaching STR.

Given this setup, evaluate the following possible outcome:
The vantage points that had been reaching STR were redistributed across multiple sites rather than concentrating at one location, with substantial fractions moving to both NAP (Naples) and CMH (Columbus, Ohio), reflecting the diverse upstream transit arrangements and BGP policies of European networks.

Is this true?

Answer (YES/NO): NO